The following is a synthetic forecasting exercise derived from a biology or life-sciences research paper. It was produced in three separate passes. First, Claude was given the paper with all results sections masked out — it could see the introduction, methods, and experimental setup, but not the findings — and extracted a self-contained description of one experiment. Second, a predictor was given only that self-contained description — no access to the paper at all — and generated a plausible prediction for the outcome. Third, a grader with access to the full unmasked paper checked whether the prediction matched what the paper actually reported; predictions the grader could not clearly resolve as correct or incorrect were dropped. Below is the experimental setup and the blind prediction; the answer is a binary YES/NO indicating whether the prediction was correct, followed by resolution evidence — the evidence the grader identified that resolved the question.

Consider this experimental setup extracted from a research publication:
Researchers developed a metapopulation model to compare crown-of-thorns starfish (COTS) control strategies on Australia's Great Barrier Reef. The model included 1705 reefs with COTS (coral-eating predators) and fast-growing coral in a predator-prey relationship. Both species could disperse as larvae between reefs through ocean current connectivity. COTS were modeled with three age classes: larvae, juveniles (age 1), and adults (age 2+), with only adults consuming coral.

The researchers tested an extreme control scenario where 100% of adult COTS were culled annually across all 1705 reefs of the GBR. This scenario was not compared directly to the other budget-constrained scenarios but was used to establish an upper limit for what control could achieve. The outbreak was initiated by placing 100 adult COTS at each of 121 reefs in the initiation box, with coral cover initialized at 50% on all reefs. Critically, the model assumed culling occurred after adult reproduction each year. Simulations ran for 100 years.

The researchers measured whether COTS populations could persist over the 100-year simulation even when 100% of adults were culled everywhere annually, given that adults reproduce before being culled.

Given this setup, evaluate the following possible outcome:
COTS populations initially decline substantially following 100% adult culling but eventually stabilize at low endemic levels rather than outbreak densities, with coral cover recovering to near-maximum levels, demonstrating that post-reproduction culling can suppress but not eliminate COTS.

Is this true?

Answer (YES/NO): NO